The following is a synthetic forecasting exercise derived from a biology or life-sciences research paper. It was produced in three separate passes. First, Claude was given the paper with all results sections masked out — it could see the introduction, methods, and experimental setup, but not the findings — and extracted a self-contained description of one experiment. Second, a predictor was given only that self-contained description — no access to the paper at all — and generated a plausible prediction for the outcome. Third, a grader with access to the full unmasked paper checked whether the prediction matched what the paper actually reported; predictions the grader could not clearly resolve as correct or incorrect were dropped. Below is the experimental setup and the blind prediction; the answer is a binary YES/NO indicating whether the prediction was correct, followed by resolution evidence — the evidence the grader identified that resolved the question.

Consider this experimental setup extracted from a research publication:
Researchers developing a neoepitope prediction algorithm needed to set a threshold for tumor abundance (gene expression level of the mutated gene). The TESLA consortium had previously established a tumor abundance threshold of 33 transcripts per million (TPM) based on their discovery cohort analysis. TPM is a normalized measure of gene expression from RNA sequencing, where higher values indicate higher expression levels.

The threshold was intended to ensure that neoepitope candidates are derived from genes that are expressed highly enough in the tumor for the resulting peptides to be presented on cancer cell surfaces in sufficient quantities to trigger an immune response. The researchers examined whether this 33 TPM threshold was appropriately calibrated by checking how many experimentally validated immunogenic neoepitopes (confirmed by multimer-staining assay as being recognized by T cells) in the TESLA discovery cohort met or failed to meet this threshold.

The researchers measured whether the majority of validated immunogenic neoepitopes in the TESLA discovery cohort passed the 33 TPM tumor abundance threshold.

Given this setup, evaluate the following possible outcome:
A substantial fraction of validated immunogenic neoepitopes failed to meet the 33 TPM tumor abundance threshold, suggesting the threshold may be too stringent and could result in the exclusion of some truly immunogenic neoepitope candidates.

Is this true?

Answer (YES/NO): YES